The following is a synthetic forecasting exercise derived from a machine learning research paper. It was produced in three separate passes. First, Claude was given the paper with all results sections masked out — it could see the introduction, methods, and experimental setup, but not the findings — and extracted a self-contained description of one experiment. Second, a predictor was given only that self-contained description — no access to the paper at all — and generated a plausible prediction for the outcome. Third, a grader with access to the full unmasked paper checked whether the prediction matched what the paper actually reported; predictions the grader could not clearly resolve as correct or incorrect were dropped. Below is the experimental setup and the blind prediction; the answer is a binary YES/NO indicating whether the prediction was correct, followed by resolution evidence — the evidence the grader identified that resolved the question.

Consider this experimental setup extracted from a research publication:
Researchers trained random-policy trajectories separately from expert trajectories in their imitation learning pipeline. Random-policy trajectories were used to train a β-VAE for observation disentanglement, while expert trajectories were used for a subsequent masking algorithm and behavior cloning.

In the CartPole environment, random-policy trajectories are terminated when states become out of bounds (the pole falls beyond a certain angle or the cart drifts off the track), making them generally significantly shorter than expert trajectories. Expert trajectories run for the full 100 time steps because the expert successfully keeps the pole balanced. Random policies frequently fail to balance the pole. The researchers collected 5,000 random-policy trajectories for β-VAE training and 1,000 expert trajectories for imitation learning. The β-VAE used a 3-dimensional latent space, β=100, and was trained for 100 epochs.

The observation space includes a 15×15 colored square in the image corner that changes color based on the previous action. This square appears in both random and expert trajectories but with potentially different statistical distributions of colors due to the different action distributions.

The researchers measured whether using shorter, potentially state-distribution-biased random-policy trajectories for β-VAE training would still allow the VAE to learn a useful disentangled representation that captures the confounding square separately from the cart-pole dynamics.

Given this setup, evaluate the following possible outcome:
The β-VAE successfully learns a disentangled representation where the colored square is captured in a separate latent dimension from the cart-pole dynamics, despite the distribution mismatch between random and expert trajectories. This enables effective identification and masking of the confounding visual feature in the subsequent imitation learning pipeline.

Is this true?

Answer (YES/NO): YES